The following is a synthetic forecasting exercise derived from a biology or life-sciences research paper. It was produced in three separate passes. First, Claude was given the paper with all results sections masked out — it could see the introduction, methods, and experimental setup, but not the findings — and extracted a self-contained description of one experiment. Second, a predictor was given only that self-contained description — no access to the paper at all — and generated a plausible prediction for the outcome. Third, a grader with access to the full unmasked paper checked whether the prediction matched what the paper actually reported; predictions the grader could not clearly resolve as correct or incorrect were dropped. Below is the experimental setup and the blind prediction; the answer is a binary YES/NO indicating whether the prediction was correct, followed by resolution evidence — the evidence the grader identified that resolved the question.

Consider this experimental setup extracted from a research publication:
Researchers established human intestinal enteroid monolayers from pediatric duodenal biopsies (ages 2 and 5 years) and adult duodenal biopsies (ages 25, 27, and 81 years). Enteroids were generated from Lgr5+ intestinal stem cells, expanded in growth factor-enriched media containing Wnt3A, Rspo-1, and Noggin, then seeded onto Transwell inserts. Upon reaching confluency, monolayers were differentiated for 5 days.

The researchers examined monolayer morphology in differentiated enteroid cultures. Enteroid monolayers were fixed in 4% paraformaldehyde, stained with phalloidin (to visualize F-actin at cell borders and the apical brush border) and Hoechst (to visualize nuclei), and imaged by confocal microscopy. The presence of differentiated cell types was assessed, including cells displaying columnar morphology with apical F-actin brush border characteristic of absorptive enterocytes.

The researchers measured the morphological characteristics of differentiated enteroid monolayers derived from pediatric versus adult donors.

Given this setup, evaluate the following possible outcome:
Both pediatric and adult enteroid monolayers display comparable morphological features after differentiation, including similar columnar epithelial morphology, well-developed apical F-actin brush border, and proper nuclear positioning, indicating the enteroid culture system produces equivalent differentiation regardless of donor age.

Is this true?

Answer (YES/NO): NO